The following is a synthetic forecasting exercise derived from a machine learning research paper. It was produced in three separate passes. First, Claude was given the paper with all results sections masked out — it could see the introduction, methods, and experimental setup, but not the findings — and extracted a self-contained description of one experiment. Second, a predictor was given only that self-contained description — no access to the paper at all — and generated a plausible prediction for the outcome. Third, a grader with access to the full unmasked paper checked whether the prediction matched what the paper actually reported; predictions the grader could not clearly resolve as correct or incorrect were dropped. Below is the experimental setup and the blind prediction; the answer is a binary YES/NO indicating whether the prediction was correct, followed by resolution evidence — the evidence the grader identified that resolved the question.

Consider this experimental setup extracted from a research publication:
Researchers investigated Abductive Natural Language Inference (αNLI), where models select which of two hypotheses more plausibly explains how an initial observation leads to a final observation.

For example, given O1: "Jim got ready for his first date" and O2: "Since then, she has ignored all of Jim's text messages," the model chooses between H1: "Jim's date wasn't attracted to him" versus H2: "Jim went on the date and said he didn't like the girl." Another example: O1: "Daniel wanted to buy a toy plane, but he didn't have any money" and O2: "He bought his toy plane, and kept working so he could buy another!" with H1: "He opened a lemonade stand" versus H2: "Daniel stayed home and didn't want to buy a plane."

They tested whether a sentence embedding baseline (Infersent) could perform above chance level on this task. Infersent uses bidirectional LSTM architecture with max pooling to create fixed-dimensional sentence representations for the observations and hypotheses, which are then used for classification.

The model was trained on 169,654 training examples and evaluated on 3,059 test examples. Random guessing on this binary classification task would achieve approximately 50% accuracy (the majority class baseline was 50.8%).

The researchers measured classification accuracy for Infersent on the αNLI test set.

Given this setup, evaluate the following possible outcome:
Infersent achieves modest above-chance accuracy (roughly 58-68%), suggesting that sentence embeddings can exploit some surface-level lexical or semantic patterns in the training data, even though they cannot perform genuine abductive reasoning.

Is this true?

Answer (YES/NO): NO